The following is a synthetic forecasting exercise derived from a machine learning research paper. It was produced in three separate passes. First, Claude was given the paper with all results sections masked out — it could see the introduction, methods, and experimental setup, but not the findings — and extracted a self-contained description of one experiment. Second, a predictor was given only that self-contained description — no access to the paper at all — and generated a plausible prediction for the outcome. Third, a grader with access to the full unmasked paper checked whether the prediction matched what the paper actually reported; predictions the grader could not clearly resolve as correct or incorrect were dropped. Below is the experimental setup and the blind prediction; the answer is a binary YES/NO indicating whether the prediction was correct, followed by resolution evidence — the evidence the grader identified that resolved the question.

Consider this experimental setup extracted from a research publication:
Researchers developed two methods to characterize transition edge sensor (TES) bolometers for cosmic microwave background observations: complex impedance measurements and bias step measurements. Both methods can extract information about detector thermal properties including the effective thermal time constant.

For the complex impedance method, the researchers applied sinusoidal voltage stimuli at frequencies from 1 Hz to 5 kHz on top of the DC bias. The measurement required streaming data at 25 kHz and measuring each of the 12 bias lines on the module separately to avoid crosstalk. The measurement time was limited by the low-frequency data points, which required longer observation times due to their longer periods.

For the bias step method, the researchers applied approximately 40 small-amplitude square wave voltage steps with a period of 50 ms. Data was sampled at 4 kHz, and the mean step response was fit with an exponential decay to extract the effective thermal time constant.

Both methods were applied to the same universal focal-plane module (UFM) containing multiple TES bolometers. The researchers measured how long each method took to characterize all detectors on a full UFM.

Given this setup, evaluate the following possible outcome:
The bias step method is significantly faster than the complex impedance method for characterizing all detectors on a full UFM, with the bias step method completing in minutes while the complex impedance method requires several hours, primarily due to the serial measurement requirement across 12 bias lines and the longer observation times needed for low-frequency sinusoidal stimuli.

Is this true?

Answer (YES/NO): NO